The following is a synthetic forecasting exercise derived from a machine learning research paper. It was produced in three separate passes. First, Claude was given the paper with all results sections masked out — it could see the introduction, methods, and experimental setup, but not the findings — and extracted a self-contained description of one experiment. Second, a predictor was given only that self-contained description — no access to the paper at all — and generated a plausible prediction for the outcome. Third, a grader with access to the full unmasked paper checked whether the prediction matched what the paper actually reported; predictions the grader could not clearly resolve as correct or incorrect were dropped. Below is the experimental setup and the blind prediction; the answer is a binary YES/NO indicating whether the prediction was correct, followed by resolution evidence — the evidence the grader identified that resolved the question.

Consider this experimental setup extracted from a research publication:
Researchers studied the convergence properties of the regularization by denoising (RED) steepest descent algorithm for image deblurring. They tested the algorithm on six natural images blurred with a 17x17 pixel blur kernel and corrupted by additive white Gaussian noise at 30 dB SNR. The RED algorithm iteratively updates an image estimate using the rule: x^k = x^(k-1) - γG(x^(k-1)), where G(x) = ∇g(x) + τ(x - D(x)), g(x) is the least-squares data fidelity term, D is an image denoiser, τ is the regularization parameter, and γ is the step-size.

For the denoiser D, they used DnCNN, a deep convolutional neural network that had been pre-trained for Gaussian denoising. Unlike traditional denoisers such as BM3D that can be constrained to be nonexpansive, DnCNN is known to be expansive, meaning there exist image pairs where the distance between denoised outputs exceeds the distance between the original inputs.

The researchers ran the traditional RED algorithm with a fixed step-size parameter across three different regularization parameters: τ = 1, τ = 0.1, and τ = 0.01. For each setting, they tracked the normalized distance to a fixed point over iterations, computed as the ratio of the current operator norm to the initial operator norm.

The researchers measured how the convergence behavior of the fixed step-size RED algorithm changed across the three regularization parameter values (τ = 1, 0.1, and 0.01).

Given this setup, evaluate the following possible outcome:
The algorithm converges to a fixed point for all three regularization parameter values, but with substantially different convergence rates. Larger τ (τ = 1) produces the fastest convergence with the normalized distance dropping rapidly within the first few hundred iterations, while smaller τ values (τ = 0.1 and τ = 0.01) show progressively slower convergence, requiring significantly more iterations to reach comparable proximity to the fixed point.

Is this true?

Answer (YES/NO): NO